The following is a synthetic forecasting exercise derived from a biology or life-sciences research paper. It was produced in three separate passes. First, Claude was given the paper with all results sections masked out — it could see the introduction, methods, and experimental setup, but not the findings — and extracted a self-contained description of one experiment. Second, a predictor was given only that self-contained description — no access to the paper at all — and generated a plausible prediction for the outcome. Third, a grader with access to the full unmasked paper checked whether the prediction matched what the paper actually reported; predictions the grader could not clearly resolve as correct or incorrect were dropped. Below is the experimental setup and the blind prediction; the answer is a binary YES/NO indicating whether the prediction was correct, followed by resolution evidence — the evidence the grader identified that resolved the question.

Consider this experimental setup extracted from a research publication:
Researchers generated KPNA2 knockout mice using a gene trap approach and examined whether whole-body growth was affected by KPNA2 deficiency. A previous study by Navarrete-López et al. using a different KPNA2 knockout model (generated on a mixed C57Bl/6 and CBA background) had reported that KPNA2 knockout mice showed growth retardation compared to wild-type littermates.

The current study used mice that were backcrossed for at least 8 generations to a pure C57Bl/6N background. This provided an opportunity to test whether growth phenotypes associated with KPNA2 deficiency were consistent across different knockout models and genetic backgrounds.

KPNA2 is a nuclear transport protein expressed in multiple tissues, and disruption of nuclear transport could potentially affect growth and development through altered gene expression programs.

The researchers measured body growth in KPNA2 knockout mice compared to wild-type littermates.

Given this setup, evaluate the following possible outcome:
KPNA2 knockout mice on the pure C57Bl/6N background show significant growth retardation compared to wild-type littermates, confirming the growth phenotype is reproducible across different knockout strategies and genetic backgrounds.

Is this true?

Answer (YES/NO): YES